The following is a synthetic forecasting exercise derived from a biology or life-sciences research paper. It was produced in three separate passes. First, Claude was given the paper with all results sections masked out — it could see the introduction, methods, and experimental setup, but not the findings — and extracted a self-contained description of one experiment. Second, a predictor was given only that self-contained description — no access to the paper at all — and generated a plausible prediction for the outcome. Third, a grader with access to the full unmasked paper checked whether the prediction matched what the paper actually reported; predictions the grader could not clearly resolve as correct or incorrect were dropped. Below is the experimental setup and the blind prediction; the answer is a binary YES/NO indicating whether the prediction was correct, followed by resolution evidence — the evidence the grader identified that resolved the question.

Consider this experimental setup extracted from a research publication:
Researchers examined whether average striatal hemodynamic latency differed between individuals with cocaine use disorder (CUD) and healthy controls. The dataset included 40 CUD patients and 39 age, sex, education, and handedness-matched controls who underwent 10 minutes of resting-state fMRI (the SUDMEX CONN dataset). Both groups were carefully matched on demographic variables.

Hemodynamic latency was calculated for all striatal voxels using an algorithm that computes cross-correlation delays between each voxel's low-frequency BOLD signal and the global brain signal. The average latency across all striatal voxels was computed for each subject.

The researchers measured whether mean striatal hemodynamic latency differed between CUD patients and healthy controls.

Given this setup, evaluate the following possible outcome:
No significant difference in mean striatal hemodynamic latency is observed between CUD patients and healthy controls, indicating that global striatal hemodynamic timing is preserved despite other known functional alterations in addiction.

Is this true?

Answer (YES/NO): NO